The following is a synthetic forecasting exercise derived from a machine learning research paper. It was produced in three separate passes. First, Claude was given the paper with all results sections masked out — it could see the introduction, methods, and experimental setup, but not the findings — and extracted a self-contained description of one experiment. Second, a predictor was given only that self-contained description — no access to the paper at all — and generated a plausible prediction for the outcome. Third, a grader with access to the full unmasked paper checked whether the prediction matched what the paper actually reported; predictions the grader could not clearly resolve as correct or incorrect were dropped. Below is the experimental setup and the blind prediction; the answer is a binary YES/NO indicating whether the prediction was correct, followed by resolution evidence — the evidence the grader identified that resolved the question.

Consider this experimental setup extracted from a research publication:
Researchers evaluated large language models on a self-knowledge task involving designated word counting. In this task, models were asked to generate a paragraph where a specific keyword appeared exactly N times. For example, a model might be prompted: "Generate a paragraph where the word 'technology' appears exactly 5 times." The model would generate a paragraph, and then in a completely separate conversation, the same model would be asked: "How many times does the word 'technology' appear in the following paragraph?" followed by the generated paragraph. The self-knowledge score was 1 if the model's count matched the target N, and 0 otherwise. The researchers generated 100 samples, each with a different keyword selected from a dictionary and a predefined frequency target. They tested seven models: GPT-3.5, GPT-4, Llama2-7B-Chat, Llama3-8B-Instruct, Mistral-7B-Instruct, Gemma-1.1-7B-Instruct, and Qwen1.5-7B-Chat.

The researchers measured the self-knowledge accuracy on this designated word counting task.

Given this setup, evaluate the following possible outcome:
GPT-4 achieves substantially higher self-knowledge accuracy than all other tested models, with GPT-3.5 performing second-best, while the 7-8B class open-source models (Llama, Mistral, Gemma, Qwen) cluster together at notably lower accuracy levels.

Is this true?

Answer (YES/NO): NO